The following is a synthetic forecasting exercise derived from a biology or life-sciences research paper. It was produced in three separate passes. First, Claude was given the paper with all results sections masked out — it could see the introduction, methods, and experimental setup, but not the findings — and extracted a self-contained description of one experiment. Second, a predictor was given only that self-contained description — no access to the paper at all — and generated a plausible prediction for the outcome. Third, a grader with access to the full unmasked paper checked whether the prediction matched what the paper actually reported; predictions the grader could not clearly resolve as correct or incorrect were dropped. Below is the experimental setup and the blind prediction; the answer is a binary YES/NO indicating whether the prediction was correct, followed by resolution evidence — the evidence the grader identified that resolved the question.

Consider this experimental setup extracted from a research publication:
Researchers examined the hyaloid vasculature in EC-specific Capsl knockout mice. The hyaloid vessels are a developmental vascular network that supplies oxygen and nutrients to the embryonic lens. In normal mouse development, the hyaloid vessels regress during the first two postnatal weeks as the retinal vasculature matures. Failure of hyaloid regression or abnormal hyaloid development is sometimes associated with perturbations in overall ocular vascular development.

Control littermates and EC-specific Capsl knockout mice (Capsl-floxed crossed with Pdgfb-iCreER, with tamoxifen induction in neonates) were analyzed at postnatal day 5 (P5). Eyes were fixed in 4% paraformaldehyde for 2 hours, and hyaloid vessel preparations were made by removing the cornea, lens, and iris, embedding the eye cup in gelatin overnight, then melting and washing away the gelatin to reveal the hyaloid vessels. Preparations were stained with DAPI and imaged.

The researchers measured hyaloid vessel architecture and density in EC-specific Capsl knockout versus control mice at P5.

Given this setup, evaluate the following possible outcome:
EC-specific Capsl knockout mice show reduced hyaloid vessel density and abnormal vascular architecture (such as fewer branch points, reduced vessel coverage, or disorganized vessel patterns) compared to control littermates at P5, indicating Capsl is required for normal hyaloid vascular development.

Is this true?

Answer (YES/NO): NO